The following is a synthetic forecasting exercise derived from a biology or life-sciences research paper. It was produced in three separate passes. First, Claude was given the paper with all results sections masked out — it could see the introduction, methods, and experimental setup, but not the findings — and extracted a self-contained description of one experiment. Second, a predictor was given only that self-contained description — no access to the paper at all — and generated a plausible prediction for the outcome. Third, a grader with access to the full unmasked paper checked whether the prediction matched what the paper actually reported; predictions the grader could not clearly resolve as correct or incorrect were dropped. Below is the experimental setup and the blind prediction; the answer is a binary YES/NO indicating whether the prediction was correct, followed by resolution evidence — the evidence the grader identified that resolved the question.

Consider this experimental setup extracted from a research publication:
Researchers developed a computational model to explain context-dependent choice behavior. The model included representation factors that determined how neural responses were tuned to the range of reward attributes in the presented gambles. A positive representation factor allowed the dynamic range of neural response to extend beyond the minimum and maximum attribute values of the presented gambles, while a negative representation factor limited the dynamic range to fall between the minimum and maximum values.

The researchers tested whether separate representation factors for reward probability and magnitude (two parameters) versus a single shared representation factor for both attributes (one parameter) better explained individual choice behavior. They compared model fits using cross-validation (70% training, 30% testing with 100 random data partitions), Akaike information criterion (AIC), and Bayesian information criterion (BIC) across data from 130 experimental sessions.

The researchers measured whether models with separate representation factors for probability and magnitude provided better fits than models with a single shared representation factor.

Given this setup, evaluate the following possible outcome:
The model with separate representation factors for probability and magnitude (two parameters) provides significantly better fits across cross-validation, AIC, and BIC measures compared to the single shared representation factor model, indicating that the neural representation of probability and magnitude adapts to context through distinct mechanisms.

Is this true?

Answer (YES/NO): YES